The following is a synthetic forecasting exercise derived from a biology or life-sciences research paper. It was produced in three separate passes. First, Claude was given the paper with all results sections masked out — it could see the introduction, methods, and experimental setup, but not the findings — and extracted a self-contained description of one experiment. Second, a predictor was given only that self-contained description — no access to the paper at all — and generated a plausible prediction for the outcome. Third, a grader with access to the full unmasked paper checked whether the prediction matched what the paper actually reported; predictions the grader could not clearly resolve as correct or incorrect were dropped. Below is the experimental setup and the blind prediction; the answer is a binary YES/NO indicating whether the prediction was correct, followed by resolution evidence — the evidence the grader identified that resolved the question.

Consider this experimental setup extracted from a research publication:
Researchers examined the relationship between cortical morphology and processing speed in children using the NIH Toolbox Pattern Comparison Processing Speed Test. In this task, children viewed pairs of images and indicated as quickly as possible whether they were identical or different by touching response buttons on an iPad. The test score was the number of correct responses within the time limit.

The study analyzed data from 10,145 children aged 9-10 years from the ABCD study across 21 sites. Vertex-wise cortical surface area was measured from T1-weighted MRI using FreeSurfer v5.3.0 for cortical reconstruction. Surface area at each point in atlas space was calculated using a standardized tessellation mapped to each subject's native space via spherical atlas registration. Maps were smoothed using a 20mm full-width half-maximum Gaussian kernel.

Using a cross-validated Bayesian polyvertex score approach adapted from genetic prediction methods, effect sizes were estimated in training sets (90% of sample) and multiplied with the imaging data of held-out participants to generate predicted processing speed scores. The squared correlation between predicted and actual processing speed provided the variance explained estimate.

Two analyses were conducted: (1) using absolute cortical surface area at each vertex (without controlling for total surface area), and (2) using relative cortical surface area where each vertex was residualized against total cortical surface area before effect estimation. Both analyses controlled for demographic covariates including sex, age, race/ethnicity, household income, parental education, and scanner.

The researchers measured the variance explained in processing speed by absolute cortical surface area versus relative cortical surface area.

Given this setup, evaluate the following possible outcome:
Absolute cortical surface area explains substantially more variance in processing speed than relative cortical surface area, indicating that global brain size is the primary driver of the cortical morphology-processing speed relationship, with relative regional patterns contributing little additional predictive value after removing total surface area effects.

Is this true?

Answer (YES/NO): NO